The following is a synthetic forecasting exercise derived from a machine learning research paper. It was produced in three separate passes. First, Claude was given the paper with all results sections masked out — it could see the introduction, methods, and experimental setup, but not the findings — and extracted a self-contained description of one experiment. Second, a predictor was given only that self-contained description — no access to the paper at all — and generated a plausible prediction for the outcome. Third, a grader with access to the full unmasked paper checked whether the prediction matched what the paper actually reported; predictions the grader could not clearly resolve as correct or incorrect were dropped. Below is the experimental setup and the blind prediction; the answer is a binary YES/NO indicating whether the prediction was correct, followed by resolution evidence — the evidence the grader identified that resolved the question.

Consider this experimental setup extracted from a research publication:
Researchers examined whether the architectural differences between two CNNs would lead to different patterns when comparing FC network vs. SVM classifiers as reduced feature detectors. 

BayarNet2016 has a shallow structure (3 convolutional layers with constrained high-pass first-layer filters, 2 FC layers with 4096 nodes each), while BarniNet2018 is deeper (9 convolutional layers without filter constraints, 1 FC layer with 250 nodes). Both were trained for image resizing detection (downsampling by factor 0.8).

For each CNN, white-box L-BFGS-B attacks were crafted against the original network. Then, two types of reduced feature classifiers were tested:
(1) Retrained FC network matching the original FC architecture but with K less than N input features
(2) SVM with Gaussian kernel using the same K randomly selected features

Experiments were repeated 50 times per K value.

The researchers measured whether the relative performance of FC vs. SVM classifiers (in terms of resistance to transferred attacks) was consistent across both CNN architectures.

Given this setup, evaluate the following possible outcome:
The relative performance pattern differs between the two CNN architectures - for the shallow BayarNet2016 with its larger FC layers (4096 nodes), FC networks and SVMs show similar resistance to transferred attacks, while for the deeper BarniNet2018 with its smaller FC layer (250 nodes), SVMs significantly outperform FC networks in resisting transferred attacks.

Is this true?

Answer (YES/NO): NO